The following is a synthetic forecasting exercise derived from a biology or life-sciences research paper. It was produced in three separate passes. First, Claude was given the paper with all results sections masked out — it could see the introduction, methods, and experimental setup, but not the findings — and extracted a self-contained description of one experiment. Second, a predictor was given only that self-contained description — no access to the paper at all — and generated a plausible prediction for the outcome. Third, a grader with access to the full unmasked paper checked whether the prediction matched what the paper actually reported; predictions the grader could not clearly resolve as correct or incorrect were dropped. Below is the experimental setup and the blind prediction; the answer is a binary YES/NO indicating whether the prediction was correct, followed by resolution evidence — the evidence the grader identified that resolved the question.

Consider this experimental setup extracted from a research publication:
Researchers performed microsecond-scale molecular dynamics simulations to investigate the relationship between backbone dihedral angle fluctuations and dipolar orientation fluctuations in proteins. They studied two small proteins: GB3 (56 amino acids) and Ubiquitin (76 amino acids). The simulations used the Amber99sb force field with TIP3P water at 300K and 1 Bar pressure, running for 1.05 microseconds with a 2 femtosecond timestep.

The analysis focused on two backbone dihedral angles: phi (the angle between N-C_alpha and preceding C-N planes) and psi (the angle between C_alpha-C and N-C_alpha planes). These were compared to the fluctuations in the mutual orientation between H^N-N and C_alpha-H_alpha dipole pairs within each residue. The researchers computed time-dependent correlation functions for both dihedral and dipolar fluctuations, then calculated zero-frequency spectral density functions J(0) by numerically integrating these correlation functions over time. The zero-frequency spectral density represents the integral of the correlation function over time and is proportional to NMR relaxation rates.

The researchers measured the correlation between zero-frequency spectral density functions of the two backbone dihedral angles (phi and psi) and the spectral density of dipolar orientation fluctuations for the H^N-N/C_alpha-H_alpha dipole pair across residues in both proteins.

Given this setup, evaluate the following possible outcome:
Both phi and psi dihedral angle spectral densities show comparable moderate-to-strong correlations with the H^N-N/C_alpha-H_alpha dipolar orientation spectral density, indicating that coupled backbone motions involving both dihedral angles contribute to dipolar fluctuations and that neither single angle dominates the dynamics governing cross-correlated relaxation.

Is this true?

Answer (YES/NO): NO